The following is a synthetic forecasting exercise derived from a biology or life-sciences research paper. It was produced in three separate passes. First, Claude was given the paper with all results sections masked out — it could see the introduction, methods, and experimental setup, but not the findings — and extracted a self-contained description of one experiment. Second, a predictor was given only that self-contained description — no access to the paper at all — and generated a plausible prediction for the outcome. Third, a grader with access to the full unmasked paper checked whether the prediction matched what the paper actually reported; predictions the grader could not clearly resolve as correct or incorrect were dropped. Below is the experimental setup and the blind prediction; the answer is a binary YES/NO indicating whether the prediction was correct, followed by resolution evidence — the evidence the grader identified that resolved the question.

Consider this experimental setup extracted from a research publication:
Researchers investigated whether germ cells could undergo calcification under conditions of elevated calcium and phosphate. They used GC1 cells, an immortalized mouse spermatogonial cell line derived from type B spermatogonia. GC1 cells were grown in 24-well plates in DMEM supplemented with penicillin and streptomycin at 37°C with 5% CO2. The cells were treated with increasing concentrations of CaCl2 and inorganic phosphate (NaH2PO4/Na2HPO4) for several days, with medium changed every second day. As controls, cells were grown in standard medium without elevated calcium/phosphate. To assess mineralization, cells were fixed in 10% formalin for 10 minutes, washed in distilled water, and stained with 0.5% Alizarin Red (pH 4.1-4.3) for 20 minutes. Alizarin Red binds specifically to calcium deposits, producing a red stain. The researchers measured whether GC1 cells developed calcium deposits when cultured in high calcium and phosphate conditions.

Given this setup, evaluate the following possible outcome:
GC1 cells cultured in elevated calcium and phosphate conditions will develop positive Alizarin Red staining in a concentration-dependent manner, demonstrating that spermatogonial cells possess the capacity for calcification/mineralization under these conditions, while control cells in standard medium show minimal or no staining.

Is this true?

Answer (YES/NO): YES